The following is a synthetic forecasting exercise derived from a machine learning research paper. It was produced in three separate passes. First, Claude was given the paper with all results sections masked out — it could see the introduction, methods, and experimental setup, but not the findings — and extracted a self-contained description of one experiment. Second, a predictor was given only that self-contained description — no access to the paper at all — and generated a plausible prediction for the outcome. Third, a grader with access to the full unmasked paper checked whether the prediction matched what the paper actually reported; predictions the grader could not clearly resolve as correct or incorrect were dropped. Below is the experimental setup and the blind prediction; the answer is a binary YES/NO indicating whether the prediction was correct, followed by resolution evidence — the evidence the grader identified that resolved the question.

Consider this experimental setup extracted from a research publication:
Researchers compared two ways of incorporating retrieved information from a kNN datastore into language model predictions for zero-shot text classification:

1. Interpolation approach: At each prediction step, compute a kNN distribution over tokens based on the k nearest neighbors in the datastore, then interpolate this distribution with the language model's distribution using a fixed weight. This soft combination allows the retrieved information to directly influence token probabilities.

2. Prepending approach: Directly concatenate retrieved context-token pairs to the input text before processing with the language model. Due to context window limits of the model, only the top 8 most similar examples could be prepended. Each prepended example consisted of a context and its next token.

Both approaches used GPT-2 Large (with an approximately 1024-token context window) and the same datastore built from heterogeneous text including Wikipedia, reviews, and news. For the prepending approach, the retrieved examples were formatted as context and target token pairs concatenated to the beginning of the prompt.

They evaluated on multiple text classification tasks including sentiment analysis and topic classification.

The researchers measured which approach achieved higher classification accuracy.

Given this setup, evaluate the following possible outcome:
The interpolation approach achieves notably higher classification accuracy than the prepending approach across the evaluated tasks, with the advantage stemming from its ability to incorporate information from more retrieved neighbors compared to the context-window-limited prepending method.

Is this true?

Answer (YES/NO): NO